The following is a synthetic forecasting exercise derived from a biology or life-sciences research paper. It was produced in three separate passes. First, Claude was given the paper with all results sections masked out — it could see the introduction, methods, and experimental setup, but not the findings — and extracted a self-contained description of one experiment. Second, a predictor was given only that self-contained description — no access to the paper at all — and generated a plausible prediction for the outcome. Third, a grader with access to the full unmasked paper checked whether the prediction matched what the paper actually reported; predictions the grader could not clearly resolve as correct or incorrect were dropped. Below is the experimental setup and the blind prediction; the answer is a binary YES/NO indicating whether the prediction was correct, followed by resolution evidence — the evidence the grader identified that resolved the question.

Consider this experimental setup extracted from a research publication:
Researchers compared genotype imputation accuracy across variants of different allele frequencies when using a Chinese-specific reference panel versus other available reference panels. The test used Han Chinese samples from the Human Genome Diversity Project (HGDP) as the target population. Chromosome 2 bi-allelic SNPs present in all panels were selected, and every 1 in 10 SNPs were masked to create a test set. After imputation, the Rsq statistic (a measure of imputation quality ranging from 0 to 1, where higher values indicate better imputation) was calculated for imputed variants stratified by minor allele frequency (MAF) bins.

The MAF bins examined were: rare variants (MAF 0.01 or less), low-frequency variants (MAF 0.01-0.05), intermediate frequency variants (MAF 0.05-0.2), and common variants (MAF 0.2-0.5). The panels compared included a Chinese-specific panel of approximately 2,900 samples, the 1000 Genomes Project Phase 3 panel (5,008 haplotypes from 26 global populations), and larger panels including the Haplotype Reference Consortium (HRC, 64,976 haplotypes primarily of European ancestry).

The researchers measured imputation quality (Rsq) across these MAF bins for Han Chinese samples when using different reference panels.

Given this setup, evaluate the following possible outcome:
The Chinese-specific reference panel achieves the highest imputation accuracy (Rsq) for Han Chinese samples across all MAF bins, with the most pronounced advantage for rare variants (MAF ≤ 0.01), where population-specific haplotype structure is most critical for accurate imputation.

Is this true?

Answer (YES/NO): NO